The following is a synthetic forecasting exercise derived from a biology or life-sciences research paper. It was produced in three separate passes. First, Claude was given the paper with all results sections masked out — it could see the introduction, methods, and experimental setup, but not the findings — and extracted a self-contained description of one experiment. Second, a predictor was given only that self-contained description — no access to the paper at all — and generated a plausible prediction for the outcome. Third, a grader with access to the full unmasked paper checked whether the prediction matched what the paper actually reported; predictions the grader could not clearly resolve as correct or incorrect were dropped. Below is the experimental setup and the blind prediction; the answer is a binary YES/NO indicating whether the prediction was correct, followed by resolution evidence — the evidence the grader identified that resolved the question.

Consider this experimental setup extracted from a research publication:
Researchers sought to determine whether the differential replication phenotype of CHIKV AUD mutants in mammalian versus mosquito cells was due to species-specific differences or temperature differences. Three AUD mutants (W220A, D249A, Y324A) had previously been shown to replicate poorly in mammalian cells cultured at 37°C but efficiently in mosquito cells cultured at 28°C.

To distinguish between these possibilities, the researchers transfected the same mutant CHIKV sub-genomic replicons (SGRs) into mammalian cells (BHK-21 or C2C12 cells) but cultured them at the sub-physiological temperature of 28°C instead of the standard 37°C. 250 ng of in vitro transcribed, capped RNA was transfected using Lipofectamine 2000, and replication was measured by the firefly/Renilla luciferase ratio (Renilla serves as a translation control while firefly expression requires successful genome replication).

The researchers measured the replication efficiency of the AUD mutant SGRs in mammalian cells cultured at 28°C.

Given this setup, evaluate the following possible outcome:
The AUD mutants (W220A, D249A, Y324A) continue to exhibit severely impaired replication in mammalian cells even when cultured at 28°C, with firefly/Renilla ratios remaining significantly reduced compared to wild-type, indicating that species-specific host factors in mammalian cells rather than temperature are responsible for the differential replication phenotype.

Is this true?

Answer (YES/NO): NO